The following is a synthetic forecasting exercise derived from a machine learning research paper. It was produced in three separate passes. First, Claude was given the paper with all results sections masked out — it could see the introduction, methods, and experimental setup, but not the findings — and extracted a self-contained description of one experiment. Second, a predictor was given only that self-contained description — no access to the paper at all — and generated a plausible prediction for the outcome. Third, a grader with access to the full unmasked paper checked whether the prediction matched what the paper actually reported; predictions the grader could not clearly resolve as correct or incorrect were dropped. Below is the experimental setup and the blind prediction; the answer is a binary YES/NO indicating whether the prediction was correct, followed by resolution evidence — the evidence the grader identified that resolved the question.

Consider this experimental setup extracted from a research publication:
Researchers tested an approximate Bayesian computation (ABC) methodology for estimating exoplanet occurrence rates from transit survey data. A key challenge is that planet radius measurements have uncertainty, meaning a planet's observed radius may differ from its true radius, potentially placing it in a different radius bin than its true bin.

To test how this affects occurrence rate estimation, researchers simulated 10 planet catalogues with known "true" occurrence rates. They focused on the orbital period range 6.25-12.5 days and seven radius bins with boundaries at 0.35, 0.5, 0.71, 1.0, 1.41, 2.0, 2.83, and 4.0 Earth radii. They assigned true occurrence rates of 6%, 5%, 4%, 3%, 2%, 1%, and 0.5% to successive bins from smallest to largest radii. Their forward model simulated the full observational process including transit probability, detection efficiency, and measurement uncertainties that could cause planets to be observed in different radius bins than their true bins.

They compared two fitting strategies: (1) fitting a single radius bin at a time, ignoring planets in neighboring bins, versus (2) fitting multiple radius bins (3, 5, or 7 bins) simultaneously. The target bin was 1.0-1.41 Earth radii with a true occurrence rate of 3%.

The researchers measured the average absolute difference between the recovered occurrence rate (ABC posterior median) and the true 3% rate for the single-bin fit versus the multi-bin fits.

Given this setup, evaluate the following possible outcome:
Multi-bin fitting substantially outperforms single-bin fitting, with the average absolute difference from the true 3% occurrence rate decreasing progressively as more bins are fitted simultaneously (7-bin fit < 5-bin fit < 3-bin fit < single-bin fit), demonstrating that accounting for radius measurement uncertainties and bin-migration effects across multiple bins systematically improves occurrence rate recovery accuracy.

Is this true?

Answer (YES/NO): NO